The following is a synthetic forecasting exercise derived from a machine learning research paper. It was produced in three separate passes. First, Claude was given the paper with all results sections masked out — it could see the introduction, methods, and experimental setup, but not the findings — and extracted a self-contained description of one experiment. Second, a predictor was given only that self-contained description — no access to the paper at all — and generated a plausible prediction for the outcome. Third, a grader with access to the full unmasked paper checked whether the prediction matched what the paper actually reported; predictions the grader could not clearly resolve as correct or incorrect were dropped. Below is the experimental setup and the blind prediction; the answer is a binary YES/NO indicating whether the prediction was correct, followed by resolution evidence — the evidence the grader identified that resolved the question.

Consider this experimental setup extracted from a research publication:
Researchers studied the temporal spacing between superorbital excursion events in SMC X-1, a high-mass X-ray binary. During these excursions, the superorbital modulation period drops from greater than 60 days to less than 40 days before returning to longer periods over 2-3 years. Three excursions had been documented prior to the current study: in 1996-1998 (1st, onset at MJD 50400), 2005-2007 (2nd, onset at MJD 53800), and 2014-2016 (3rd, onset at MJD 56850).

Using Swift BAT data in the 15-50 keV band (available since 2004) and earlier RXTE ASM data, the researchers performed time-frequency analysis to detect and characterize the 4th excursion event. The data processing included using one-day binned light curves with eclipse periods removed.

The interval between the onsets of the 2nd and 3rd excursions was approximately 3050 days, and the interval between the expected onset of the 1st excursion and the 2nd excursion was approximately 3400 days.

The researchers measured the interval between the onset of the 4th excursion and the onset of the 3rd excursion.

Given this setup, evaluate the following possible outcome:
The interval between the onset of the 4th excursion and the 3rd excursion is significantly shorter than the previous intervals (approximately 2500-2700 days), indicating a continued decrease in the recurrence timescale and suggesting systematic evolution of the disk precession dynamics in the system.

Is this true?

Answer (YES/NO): NO